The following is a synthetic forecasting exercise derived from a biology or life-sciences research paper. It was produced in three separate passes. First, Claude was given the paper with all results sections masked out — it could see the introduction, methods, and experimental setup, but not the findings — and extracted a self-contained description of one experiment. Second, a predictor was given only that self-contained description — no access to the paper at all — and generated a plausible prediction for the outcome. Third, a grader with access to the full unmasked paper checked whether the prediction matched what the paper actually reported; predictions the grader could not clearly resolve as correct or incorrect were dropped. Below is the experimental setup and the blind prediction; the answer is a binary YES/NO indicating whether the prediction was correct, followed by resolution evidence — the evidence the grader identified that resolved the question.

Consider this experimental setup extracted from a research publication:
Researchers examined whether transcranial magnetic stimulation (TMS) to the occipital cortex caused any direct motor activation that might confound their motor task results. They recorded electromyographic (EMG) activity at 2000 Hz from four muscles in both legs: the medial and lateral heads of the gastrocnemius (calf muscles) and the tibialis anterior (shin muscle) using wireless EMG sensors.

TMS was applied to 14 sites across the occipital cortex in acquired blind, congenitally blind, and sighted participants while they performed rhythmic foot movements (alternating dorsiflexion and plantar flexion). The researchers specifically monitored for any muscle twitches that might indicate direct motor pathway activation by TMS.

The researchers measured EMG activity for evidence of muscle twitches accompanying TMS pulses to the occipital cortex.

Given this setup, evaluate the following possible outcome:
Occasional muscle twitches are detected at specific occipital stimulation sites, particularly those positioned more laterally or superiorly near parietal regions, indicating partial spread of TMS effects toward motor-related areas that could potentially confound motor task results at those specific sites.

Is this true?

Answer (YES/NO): NO